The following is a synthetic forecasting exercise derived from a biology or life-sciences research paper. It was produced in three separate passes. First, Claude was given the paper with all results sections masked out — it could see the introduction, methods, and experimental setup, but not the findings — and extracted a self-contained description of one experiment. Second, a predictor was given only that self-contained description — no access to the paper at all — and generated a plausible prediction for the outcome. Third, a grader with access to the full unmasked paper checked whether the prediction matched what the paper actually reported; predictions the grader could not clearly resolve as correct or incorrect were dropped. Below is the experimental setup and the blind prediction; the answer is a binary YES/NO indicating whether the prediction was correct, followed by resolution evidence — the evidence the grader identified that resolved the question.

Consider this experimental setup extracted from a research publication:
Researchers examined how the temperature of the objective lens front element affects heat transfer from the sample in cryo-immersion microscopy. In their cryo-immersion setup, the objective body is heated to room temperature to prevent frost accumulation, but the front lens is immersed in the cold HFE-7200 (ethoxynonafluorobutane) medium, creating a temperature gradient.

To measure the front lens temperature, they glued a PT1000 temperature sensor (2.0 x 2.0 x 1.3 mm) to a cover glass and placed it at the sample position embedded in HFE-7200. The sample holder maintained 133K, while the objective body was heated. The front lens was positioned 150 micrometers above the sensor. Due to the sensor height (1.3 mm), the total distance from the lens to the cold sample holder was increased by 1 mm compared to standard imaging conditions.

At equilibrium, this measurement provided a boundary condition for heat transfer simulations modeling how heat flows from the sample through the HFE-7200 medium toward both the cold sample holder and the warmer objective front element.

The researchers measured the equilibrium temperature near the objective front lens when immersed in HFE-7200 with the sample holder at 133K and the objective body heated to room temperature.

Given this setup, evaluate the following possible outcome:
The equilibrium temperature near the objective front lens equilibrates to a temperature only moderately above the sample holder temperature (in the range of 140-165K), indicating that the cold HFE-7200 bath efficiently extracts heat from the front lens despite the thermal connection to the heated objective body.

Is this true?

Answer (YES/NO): NO